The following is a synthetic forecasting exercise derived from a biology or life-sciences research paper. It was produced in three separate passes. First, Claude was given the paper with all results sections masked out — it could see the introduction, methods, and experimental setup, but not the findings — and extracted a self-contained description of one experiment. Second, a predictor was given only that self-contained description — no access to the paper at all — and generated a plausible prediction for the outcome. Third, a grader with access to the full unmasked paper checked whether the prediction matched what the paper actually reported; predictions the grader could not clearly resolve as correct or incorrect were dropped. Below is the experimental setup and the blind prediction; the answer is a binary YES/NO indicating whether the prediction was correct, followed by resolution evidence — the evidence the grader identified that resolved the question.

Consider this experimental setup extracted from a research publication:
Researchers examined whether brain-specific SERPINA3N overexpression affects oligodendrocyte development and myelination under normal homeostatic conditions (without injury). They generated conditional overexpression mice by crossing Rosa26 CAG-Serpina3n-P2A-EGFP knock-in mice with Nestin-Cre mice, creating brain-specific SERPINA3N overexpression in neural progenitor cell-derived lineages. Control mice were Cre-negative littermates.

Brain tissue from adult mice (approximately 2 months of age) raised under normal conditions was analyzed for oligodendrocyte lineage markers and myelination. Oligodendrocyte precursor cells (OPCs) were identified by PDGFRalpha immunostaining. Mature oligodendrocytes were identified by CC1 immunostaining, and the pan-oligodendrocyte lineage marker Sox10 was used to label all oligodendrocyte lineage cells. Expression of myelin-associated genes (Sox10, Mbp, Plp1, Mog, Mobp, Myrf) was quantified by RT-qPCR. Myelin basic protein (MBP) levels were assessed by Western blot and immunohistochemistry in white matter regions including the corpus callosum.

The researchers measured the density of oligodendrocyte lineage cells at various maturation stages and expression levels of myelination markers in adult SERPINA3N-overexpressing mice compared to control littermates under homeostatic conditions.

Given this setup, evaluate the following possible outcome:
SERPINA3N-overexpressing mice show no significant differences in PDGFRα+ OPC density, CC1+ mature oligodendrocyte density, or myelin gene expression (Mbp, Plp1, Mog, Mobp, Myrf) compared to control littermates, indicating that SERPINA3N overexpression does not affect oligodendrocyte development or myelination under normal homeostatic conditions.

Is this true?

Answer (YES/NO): YES